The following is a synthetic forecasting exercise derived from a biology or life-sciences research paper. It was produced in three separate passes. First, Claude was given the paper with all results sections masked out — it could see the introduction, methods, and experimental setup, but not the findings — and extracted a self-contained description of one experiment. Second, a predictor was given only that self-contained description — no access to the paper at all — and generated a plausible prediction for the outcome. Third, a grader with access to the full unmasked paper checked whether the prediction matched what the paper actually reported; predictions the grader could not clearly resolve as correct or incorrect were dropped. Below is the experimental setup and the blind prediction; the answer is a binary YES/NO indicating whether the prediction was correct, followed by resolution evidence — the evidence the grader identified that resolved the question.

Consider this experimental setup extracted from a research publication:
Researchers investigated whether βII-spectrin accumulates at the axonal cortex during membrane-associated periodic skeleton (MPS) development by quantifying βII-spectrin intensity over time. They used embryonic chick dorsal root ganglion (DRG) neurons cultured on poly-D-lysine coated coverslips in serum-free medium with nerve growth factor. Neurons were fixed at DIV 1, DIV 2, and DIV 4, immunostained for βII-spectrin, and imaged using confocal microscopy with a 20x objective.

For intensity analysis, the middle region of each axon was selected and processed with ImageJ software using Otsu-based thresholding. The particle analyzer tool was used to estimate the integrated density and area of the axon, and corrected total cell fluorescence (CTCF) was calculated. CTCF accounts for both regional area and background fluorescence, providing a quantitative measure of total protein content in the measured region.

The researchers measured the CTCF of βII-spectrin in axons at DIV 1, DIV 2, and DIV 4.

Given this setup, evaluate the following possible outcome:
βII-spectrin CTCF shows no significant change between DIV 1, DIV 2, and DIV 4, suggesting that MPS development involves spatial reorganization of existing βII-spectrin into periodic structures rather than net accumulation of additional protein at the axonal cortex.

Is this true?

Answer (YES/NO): YES